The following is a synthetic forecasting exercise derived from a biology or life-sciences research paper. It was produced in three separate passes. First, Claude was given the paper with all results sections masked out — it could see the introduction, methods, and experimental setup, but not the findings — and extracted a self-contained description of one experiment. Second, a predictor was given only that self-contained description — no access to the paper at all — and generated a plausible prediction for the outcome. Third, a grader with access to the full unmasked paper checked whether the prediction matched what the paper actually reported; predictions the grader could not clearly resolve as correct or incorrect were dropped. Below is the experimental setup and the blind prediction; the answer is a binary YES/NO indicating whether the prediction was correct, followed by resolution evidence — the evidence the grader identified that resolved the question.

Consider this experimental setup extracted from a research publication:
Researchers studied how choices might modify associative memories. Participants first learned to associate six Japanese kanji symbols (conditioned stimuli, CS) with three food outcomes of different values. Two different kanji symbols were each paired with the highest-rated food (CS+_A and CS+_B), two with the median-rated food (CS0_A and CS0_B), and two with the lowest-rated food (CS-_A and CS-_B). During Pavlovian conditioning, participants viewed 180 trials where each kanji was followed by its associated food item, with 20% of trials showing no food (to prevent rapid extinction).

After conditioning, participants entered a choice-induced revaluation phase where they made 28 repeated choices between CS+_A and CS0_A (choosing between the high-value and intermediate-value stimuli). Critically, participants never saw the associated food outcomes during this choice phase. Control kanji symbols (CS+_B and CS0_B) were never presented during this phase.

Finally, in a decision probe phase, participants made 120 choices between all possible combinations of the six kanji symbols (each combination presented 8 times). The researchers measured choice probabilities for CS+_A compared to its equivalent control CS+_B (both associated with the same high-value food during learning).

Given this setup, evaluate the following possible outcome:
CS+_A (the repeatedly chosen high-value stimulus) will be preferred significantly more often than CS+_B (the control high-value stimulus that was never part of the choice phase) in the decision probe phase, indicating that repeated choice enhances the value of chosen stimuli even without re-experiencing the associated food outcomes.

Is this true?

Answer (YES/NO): YES